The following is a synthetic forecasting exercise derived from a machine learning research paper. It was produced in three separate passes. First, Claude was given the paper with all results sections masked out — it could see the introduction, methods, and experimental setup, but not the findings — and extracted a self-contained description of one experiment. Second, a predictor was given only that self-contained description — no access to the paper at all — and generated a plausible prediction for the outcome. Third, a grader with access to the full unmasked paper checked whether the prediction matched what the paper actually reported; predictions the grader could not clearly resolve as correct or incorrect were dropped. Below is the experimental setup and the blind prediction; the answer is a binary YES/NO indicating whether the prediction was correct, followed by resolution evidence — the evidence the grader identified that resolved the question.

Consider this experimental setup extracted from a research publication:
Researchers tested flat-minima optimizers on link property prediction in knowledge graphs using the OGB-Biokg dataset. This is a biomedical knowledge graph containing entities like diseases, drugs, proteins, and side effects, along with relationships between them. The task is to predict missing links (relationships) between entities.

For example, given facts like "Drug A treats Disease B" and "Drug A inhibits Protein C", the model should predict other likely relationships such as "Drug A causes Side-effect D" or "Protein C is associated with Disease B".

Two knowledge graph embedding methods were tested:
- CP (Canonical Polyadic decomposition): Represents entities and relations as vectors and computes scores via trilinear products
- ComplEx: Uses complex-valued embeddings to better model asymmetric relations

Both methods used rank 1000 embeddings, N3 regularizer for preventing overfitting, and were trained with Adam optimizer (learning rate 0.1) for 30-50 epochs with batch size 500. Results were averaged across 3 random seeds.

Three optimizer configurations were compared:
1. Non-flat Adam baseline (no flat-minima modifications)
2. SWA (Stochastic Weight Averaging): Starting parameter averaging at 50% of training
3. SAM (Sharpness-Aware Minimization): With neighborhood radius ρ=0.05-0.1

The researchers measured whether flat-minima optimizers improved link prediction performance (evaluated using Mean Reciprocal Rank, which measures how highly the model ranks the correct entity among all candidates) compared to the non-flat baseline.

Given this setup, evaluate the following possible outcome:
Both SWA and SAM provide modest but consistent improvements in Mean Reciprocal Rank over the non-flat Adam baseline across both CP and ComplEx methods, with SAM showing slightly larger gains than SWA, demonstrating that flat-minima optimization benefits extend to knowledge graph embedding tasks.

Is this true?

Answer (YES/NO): NO